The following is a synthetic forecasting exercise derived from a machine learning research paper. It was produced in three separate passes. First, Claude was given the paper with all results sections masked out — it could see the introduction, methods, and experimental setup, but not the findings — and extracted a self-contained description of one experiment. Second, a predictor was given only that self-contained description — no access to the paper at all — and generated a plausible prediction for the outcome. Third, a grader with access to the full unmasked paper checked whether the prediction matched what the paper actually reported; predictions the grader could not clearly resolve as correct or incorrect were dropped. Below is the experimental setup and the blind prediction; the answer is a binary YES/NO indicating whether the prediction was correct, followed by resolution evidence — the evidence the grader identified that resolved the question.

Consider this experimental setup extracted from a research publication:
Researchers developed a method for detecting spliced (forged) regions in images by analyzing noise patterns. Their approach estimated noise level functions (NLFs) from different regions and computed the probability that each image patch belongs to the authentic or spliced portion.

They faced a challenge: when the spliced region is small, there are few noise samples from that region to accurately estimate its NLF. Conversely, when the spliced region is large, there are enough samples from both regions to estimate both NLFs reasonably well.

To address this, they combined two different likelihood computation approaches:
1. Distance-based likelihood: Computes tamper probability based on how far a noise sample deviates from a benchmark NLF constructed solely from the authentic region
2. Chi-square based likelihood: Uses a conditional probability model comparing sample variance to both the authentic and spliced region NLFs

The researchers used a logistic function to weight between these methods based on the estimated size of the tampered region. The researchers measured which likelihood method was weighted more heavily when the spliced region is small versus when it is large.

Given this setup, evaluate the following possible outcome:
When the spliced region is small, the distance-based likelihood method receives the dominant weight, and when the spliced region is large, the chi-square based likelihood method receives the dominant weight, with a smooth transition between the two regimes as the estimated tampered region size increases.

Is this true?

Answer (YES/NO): YES